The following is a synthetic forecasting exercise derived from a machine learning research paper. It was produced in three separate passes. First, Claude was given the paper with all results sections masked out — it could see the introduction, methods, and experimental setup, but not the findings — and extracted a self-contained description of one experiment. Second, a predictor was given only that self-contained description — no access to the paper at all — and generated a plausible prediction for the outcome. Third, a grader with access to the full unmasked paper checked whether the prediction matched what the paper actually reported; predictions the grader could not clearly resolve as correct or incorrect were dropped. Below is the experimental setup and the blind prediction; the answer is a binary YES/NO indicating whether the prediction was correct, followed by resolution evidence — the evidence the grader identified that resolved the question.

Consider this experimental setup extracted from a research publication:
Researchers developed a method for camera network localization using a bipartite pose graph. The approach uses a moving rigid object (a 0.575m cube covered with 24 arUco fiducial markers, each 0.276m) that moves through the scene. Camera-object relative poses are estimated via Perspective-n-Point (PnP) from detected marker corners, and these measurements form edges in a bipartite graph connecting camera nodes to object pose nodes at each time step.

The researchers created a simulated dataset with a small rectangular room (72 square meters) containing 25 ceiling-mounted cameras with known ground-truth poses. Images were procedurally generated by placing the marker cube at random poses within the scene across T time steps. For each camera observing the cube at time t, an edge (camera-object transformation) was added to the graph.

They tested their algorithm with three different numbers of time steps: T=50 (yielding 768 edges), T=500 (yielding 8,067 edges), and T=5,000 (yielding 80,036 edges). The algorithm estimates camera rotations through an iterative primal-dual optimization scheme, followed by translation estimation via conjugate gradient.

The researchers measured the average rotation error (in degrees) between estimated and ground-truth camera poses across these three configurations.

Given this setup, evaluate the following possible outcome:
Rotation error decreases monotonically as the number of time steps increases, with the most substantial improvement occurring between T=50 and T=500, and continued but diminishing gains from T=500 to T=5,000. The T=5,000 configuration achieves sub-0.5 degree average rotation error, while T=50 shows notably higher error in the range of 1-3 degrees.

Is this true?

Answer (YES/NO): NO